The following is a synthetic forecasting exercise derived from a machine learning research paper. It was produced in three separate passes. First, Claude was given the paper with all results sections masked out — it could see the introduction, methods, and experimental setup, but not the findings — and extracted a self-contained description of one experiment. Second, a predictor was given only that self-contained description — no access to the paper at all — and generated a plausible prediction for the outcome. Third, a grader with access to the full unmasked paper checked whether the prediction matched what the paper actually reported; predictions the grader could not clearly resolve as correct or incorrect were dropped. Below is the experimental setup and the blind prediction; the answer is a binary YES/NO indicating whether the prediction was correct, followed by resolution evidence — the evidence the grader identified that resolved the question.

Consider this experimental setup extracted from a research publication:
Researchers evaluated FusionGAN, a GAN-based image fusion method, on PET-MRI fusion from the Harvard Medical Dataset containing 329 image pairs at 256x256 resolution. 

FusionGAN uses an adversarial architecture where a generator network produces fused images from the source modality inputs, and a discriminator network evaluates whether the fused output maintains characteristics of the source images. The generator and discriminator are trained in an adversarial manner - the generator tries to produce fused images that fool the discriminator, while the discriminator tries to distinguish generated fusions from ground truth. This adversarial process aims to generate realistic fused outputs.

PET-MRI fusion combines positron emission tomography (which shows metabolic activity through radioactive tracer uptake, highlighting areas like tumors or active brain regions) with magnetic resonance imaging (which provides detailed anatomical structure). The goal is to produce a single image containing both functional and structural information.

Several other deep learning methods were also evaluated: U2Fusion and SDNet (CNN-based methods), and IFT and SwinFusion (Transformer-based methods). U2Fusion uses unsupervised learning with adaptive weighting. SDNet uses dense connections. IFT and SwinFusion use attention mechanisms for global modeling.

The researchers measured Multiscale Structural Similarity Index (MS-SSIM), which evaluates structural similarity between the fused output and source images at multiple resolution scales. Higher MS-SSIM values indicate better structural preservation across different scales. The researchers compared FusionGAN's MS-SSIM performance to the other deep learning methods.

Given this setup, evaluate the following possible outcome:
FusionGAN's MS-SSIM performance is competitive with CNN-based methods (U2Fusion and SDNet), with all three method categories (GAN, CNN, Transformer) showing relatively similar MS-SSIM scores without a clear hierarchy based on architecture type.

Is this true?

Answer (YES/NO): NO